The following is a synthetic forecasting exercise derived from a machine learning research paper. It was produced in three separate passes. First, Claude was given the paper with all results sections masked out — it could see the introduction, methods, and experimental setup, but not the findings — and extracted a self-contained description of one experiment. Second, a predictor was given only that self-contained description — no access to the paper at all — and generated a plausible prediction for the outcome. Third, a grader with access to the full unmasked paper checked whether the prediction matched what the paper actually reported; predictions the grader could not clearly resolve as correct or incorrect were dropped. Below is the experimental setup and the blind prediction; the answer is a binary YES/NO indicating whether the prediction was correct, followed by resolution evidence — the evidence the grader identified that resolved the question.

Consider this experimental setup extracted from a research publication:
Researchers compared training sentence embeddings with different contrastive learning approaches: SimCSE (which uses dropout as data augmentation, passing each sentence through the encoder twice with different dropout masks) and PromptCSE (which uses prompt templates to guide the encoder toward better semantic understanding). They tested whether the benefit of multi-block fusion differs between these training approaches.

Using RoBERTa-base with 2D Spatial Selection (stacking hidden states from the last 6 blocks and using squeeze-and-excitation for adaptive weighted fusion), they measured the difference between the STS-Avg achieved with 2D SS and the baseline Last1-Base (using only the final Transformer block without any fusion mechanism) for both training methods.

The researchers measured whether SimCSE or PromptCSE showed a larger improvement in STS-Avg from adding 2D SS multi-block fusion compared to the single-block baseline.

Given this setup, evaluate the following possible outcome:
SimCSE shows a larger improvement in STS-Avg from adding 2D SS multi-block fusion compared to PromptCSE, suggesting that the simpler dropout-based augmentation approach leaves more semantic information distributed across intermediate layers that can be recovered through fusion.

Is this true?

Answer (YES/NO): NO